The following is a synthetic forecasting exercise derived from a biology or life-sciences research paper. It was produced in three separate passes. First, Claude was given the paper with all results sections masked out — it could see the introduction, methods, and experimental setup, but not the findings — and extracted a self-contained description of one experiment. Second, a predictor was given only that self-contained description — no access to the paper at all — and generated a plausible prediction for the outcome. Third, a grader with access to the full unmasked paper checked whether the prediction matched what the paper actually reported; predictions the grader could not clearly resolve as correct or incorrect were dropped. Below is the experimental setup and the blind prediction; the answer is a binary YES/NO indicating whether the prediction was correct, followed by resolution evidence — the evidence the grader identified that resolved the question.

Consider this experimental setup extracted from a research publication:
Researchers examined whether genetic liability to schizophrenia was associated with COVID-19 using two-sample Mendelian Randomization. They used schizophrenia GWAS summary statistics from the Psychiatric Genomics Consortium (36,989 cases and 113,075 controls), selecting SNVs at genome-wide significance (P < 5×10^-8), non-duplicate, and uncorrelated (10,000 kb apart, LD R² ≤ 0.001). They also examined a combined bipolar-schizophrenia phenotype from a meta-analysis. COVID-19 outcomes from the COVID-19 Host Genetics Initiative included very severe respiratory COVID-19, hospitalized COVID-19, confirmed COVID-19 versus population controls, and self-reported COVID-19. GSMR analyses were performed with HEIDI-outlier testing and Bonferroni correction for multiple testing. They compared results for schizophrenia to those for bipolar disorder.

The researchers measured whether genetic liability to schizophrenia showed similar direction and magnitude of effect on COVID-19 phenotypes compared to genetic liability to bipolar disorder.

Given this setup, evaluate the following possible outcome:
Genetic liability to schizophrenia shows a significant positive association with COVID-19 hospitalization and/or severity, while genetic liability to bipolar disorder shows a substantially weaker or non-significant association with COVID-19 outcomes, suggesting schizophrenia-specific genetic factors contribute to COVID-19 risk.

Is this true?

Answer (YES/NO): NO